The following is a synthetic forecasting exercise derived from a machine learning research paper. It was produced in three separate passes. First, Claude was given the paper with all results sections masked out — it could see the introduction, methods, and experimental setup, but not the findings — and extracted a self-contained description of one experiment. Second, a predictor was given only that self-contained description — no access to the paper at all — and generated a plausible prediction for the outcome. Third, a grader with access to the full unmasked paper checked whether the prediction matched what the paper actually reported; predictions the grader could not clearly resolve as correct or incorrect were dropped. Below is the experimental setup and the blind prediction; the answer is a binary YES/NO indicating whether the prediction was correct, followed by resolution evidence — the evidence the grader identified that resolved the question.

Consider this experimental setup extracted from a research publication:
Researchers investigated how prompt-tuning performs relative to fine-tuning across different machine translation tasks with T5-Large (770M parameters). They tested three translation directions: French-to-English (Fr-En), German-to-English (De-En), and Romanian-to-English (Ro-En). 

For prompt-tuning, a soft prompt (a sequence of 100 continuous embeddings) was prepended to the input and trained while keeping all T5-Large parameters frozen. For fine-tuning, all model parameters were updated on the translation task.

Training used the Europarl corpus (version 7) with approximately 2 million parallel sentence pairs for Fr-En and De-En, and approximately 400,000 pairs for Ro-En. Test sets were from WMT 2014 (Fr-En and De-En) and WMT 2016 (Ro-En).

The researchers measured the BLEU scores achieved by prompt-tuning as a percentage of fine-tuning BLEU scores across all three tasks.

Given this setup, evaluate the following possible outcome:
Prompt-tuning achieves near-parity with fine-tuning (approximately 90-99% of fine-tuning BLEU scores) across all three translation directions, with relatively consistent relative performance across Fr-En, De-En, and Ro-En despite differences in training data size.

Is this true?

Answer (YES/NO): NO